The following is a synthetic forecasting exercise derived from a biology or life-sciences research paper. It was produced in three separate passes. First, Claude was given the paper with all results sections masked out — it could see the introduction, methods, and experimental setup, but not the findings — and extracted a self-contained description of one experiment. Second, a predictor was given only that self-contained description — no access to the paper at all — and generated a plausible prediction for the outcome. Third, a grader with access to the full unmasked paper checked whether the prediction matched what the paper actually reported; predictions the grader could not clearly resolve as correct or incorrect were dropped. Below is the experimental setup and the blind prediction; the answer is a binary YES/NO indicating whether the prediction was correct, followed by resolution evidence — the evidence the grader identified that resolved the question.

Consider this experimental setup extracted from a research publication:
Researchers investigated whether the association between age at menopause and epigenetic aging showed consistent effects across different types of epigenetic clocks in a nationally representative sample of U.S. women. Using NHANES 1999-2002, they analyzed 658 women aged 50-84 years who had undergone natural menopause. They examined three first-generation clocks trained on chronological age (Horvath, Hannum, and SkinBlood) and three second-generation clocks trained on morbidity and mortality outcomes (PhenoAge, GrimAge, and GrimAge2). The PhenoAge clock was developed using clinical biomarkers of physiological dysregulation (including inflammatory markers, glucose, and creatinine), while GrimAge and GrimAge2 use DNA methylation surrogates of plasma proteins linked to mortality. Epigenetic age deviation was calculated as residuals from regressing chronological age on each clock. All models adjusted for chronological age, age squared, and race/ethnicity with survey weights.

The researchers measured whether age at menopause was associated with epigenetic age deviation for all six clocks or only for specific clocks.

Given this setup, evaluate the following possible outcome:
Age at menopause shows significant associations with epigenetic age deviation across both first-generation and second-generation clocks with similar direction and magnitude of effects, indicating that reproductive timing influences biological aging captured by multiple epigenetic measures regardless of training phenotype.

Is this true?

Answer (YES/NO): NO